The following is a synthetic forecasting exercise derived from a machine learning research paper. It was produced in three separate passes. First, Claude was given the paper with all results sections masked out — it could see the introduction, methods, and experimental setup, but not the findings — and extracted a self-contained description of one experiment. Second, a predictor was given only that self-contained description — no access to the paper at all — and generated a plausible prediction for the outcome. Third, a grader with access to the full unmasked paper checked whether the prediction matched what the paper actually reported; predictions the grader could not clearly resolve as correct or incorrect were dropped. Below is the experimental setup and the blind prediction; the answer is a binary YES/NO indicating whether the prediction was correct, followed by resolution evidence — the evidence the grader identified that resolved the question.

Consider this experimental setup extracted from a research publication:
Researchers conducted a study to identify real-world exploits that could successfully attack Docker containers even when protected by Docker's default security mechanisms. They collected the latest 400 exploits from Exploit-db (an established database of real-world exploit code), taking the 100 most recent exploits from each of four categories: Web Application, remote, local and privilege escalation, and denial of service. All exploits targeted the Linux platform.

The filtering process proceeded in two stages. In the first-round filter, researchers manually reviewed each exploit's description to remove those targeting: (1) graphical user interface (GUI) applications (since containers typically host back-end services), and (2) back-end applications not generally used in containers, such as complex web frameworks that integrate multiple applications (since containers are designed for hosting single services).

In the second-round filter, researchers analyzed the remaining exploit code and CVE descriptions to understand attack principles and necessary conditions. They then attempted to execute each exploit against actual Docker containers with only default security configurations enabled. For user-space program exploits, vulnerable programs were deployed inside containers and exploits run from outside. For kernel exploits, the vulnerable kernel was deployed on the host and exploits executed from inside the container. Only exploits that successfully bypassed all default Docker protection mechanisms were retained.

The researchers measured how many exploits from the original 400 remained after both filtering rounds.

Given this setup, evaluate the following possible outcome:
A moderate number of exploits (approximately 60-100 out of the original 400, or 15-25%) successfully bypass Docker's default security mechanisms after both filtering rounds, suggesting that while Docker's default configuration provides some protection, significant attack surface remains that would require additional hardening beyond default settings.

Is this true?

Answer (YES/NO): NO